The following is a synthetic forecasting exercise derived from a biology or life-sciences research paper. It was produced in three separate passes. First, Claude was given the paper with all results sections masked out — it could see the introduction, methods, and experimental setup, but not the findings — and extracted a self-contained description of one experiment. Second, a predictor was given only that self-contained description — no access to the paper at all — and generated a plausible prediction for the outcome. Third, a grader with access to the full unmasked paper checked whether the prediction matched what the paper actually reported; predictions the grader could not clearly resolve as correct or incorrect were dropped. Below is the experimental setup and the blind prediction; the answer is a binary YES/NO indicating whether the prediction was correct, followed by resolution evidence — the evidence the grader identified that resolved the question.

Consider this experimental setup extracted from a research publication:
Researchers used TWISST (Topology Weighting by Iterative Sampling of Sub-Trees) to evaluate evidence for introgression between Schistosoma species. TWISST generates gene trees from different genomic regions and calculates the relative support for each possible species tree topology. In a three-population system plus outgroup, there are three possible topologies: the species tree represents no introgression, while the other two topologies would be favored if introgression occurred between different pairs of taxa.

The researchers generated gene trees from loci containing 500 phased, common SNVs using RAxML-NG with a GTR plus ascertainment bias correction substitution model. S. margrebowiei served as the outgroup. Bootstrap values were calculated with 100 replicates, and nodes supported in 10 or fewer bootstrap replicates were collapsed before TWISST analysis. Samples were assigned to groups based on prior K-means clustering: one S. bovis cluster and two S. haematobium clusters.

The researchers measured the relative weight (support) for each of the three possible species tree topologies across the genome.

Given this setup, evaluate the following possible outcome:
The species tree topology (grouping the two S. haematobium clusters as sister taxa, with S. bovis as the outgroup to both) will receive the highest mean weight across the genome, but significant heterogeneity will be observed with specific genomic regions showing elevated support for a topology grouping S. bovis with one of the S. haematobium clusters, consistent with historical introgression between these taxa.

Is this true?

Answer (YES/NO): YES